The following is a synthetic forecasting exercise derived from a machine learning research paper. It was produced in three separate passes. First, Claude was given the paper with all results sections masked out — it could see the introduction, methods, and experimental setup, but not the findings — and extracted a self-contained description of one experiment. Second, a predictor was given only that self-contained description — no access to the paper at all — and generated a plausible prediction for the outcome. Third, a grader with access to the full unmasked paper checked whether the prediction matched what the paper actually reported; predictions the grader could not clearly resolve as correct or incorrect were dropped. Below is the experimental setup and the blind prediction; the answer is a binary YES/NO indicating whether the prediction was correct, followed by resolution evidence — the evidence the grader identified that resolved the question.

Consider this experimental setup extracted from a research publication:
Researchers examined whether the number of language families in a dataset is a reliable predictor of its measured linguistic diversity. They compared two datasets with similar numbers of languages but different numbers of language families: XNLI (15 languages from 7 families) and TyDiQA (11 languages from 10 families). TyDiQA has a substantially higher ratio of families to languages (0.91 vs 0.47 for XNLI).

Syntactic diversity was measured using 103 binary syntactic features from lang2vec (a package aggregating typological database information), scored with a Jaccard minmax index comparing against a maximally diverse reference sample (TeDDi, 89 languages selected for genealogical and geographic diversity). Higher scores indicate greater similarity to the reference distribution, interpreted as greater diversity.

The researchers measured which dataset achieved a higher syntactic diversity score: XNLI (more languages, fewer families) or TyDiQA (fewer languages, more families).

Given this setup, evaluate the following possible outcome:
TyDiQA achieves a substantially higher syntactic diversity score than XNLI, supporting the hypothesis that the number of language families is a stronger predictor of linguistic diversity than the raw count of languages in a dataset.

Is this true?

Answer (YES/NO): NO